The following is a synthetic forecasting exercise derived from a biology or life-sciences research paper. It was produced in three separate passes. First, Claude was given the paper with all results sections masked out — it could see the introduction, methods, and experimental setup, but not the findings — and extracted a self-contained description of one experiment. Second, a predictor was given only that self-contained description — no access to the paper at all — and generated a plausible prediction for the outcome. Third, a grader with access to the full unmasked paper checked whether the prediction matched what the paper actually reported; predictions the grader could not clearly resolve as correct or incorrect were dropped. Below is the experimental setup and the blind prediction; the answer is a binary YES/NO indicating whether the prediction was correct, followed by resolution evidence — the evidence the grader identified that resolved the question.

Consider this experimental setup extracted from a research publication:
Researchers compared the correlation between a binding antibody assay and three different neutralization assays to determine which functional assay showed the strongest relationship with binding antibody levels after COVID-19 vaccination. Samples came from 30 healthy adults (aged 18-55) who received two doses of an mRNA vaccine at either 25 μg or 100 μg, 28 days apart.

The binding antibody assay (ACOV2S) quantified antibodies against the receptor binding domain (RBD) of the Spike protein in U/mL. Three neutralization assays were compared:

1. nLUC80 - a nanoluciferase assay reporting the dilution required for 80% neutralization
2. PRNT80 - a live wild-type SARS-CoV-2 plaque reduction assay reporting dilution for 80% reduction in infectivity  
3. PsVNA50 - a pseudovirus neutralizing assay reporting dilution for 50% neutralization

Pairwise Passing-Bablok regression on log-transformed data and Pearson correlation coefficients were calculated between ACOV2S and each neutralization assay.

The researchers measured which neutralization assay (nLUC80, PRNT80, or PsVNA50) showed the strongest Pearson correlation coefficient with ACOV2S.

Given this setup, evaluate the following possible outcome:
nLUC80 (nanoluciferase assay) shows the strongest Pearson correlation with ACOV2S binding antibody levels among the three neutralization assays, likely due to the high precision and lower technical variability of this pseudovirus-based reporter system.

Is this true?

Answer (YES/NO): YES